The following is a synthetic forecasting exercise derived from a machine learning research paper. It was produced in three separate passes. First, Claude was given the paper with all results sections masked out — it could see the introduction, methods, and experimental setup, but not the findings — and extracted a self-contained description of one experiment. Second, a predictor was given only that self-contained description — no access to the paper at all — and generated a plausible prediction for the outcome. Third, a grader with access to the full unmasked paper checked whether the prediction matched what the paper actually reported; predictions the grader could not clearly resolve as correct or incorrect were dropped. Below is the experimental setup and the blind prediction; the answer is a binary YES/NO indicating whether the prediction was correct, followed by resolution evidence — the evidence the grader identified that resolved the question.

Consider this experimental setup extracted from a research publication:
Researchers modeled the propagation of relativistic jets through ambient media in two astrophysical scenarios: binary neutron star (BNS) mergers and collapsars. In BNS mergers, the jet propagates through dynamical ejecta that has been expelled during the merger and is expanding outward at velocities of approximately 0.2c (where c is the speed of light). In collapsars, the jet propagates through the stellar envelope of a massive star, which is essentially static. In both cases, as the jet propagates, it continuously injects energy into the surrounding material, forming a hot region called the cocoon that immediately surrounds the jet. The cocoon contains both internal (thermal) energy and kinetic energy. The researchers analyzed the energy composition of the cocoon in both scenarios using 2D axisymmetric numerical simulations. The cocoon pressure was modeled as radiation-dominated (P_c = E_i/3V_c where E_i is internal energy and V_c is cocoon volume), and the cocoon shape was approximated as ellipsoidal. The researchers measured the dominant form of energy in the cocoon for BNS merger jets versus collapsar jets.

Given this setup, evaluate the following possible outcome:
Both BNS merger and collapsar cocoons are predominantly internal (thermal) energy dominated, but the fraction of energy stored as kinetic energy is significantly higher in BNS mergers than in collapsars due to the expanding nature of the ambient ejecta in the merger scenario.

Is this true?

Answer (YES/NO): NO